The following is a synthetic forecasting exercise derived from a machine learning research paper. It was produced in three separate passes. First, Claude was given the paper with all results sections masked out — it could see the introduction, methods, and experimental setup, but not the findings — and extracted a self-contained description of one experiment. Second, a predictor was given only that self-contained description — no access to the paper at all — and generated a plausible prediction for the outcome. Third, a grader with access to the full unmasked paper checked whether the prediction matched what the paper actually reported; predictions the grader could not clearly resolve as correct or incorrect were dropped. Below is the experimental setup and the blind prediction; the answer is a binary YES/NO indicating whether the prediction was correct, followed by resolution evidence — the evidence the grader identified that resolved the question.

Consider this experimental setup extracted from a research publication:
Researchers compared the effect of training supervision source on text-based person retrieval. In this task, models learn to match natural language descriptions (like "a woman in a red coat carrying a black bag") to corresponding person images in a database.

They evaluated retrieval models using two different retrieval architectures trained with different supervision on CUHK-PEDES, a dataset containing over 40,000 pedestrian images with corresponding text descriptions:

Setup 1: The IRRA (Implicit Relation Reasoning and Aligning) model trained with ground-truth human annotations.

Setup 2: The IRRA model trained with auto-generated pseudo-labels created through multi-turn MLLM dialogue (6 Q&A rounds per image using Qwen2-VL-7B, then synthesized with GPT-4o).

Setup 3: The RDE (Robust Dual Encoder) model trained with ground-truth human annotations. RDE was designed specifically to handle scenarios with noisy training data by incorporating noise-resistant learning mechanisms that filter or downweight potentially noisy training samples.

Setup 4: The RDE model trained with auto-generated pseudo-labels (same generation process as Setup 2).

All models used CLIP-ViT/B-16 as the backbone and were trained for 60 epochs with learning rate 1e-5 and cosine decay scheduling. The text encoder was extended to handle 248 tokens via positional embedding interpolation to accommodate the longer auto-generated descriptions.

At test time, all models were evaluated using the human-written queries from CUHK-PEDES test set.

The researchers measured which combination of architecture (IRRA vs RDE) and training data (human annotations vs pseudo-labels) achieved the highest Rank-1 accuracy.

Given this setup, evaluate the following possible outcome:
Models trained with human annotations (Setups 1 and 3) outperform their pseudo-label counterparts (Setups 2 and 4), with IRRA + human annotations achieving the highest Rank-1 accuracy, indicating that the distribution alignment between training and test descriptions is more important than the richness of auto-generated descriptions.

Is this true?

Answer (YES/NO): NO